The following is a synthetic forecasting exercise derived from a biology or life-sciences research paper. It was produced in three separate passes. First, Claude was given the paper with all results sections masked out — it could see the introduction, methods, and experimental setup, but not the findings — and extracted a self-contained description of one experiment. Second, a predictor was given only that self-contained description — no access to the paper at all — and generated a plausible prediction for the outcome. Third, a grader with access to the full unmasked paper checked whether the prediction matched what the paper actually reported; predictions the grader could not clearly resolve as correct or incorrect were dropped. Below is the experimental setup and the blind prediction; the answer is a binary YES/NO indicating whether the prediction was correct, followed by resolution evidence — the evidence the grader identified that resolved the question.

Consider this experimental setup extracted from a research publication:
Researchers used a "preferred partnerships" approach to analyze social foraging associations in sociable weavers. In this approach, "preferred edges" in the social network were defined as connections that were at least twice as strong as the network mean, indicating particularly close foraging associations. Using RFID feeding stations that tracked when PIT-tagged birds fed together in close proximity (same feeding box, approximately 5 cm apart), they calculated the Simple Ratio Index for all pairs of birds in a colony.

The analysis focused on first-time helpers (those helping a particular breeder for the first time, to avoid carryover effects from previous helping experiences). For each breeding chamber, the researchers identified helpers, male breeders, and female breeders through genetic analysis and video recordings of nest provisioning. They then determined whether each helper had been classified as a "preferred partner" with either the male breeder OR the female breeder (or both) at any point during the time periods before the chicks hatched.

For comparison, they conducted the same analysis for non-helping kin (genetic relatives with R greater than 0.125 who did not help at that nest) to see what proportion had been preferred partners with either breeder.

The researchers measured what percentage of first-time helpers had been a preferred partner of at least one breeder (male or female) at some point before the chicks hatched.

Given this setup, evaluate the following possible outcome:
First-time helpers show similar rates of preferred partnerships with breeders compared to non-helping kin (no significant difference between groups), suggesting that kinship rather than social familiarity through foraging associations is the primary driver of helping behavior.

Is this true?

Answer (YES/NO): NO